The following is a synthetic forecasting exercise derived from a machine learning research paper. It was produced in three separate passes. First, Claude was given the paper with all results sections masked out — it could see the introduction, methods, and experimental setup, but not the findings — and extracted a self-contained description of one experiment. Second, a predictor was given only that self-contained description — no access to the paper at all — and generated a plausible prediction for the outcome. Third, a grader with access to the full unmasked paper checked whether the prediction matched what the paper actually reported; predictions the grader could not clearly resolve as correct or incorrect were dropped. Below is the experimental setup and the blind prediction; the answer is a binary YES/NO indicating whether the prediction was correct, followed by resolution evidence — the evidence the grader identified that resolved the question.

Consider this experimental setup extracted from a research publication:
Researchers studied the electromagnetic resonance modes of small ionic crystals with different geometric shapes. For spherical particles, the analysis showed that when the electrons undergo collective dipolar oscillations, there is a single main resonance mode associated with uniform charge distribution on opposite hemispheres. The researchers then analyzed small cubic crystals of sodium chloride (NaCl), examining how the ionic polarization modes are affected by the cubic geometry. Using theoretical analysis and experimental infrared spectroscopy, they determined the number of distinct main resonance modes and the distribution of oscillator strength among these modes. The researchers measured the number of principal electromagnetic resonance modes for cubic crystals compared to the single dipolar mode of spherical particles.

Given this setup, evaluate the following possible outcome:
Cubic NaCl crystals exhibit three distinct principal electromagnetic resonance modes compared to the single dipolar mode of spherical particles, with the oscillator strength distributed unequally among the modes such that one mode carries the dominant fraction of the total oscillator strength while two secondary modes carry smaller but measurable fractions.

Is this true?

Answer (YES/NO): NO